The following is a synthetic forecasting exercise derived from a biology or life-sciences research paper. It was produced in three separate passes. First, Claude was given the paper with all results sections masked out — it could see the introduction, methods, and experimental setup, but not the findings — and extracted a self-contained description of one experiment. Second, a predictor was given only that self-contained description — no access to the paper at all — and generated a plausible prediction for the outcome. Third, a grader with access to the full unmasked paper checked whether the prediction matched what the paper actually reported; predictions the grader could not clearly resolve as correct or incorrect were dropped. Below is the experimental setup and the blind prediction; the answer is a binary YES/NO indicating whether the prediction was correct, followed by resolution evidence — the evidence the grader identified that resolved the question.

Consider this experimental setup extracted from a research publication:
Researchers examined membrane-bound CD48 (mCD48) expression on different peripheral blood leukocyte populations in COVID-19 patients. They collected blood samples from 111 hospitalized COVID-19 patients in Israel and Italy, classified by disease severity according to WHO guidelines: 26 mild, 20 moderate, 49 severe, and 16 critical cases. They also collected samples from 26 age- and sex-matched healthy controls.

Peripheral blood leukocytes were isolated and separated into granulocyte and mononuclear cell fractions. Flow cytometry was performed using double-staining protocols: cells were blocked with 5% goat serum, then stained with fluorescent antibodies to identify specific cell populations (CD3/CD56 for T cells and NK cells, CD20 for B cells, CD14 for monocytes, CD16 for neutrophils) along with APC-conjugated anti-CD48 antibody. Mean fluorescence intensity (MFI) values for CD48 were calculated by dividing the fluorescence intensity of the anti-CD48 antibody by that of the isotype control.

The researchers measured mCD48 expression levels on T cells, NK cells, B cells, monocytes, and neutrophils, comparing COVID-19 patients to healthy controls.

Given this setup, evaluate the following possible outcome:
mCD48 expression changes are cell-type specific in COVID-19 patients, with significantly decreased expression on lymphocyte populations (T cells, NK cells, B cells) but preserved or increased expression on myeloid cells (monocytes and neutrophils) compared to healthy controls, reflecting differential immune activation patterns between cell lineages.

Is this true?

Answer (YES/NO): NO